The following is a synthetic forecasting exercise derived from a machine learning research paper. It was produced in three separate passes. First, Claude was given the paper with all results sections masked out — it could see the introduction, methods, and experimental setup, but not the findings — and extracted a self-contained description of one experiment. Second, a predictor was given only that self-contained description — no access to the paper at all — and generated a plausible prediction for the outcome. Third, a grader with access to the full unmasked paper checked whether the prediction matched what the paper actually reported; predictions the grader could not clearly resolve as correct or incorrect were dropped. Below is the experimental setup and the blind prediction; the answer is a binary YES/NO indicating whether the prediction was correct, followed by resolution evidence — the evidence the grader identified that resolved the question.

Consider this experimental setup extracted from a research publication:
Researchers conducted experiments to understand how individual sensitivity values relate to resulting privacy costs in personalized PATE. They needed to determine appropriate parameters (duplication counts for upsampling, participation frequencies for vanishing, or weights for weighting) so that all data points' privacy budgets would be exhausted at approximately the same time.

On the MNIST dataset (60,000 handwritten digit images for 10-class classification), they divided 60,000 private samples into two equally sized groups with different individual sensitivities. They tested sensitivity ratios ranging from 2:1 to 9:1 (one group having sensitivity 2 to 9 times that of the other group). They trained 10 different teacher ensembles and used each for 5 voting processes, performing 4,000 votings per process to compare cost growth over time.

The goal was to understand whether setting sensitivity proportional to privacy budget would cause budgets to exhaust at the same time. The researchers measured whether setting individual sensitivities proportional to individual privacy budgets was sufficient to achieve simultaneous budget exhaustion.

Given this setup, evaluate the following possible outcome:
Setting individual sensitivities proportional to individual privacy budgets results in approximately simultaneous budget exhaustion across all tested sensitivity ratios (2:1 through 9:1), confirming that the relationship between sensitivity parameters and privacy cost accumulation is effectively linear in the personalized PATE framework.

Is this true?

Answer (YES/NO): NO